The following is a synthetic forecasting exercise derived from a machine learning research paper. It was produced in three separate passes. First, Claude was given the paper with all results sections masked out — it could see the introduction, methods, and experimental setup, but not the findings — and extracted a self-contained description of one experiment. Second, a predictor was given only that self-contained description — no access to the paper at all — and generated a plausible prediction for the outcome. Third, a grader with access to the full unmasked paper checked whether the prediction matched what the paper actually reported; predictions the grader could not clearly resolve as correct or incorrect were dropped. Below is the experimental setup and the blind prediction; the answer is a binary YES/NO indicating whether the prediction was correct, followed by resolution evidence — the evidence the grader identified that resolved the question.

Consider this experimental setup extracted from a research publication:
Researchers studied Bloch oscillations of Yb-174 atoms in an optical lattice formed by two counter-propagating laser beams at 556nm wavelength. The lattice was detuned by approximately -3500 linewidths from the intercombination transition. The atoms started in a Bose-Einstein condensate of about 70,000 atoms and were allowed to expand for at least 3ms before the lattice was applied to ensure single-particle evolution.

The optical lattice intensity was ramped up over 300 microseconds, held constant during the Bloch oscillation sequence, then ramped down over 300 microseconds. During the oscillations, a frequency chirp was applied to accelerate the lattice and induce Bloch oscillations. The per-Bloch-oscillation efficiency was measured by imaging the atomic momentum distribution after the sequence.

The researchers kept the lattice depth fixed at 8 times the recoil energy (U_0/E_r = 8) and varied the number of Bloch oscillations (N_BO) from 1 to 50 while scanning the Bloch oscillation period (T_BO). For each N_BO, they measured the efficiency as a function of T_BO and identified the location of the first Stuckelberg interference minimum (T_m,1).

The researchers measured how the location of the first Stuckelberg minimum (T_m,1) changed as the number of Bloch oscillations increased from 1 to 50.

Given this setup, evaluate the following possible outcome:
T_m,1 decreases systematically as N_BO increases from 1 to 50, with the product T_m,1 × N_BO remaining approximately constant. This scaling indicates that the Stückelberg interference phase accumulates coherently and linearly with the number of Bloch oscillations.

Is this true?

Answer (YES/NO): NO